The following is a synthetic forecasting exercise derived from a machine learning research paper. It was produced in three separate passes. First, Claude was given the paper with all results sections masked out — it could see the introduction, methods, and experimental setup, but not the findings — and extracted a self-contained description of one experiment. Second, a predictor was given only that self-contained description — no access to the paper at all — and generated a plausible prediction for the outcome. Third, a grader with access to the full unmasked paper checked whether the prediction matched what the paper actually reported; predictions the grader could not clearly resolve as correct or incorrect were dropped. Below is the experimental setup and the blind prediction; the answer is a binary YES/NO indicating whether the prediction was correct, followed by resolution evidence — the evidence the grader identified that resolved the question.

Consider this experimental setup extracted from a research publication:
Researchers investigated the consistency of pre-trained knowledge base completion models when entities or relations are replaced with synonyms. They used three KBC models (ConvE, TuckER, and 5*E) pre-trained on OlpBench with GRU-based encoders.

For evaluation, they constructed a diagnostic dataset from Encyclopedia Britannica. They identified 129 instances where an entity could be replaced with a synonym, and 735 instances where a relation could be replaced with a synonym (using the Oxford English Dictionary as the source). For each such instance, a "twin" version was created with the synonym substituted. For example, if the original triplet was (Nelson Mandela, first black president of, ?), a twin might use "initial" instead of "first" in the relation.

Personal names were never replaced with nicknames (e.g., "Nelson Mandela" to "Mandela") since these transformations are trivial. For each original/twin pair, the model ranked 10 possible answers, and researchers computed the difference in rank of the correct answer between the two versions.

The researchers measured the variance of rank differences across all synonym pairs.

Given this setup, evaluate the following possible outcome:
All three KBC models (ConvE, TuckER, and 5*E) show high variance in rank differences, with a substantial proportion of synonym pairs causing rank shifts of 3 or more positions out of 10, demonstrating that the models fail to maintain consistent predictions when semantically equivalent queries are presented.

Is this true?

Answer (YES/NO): YES